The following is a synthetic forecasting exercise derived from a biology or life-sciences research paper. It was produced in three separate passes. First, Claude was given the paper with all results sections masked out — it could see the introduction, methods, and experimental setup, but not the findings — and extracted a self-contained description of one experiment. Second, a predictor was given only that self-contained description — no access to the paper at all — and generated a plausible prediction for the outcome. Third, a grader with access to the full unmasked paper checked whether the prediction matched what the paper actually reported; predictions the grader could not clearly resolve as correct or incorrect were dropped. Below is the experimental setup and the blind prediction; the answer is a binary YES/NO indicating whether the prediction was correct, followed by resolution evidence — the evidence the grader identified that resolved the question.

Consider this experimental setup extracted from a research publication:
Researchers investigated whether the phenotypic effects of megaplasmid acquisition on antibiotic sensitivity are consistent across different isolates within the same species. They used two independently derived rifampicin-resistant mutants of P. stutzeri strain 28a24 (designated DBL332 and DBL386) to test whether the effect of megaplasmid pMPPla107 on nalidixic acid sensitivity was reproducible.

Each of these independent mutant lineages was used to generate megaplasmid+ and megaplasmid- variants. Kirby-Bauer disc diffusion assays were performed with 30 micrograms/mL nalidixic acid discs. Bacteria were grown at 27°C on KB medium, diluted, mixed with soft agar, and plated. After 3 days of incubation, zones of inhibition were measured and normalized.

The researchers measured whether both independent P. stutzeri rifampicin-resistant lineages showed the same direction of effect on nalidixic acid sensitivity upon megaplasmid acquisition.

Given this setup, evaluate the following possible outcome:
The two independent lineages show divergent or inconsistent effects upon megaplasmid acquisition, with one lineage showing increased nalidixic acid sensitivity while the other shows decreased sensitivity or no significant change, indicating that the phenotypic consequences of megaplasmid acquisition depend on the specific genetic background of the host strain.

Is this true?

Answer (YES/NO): NO